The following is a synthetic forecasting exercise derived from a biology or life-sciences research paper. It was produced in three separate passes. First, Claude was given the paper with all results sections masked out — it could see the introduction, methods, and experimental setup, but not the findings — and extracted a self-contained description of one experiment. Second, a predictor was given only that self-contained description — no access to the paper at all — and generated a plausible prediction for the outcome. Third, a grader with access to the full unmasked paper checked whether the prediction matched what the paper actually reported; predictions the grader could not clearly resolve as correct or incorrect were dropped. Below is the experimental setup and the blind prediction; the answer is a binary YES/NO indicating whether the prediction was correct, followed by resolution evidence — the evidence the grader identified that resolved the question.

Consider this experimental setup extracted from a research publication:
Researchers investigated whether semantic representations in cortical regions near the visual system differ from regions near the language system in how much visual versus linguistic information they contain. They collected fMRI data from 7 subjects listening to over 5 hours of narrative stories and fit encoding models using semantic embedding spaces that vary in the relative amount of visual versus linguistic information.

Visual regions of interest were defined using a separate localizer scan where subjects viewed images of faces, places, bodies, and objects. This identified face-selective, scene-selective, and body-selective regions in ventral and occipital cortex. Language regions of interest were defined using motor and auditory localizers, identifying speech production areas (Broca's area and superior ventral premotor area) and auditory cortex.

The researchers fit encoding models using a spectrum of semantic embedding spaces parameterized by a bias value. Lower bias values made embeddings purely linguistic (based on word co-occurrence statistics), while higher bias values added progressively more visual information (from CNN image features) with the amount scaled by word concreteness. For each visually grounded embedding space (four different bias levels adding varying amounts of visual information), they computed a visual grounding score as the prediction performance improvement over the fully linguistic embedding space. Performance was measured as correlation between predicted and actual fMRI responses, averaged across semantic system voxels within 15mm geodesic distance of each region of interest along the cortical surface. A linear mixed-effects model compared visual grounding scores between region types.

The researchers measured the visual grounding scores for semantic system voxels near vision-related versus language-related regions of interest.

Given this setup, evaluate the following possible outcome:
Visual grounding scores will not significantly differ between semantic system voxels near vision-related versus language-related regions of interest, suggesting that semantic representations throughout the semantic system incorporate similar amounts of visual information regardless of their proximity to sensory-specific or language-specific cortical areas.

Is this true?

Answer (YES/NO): NO